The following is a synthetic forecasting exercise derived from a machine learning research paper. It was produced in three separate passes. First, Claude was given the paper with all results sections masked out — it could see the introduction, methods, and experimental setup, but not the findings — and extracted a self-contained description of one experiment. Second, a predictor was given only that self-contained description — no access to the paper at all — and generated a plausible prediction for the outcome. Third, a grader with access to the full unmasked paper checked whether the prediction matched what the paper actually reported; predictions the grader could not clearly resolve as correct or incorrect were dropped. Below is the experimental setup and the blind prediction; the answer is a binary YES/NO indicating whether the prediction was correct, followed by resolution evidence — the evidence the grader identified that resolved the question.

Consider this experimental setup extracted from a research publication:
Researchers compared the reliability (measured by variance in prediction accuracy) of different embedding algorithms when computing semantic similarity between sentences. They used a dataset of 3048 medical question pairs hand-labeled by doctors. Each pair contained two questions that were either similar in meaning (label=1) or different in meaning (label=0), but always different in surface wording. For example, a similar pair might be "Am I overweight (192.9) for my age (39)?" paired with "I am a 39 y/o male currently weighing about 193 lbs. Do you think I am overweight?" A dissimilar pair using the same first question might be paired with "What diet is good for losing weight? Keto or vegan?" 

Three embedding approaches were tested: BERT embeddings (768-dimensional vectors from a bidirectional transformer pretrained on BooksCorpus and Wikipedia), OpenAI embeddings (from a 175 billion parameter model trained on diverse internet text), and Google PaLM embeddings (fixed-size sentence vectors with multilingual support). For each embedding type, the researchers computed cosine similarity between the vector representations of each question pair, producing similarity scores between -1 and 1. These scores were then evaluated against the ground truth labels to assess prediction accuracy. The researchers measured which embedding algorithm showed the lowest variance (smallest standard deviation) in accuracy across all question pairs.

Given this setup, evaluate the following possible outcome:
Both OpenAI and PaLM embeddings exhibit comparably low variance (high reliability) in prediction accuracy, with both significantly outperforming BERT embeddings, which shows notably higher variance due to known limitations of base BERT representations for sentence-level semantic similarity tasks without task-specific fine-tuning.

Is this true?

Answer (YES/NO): NO